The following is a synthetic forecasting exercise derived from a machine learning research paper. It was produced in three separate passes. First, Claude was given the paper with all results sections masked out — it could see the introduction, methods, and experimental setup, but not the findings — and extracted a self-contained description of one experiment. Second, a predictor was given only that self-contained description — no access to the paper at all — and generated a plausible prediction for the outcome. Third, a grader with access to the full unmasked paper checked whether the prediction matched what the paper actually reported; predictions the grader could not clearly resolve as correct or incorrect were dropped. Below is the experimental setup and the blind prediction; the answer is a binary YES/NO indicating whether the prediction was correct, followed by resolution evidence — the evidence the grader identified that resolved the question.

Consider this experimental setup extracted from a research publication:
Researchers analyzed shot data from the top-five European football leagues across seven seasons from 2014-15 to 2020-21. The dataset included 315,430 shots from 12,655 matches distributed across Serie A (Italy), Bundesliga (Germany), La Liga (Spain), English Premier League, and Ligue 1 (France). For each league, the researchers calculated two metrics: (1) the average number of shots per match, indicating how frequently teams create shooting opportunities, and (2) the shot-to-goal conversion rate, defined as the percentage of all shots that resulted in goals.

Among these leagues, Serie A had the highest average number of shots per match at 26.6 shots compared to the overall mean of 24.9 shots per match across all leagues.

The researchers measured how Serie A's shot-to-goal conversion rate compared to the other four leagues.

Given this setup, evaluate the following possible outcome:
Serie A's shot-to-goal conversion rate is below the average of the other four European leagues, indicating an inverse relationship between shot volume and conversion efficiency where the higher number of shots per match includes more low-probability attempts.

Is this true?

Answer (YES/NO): YES